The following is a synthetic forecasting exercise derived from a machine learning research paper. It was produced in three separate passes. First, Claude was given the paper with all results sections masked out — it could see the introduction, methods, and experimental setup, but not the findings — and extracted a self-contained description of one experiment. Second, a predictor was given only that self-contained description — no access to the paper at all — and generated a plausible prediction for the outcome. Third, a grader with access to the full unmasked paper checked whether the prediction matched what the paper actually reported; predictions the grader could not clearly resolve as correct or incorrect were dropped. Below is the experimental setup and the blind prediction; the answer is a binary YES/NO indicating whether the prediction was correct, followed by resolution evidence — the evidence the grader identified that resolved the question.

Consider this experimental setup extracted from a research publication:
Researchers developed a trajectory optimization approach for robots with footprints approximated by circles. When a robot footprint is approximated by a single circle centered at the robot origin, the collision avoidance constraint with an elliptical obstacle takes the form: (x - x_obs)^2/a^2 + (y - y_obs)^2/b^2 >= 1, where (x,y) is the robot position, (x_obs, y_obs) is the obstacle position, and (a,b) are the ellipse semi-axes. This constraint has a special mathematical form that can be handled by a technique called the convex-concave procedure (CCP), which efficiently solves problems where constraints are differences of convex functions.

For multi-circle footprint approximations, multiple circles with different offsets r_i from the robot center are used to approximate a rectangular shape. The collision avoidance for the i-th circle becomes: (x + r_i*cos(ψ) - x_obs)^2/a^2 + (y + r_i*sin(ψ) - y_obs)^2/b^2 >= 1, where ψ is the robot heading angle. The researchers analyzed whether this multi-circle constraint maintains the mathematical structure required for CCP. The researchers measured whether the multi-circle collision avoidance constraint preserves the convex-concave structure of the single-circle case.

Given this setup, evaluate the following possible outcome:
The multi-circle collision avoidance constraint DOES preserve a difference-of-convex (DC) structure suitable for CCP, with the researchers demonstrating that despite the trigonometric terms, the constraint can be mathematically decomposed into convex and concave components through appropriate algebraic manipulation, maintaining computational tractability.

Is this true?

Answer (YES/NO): NO